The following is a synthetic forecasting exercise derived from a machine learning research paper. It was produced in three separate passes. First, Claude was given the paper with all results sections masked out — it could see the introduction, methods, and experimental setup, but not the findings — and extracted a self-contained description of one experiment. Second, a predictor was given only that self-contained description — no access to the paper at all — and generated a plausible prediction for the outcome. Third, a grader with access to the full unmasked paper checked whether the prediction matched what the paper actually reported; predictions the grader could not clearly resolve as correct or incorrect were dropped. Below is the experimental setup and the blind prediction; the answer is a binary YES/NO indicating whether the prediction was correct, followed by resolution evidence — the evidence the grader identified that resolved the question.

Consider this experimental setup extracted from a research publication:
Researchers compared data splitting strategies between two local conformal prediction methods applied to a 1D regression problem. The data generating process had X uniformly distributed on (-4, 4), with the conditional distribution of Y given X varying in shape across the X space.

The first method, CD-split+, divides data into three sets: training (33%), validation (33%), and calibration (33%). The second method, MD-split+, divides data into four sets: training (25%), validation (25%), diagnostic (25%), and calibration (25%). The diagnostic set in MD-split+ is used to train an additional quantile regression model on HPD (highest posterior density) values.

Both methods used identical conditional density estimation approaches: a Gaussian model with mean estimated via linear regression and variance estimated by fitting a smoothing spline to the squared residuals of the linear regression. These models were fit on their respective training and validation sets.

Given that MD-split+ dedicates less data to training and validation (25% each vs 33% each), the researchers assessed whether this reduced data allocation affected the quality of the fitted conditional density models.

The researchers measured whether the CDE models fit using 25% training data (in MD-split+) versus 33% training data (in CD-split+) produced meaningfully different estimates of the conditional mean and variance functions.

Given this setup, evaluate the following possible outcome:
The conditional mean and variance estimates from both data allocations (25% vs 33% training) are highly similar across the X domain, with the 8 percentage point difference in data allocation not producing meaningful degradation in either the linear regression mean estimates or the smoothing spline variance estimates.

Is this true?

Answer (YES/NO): YES